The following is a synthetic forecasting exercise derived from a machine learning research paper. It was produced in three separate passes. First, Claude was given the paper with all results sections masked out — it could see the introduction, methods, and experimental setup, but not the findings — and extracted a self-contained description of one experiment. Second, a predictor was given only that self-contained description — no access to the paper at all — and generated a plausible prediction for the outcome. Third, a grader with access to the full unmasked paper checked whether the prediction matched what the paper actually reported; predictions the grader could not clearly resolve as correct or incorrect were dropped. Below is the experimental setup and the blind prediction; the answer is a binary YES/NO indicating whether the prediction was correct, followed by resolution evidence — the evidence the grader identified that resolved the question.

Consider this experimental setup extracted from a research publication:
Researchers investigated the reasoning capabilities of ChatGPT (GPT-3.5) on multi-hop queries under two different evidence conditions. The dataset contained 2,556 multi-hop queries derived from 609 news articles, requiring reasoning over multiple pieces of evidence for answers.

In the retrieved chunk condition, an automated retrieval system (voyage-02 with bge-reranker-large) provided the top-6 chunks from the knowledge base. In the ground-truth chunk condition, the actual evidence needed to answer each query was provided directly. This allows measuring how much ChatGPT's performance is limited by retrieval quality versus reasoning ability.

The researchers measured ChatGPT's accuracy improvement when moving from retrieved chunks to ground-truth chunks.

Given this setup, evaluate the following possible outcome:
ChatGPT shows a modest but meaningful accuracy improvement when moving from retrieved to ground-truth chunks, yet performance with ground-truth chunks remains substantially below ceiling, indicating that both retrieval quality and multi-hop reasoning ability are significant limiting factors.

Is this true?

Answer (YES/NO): YES